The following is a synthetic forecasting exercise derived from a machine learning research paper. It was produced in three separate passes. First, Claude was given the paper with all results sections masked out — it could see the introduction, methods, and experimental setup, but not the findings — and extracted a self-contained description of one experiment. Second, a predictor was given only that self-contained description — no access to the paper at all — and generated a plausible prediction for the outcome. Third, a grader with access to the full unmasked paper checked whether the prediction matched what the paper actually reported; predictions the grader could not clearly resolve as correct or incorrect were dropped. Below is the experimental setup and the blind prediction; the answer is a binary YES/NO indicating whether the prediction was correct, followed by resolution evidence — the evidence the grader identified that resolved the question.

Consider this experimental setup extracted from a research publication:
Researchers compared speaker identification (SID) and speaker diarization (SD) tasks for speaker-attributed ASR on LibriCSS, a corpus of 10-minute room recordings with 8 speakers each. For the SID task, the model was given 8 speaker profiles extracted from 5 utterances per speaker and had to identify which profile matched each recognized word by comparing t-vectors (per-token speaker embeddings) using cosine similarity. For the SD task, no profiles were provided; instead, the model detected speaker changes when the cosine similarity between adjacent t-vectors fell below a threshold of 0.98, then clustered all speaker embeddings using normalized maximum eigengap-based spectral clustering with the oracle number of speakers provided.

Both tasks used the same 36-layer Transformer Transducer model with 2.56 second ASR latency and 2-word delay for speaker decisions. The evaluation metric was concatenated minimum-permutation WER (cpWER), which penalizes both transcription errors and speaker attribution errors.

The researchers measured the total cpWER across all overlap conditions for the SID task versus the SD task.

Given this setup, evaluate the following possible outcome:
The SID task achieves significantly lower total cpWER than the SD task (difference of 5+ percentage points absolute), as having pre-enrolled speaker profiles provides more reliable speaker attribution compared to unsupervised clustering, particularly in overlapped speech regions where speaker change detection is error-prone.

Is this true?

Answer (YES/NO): NO